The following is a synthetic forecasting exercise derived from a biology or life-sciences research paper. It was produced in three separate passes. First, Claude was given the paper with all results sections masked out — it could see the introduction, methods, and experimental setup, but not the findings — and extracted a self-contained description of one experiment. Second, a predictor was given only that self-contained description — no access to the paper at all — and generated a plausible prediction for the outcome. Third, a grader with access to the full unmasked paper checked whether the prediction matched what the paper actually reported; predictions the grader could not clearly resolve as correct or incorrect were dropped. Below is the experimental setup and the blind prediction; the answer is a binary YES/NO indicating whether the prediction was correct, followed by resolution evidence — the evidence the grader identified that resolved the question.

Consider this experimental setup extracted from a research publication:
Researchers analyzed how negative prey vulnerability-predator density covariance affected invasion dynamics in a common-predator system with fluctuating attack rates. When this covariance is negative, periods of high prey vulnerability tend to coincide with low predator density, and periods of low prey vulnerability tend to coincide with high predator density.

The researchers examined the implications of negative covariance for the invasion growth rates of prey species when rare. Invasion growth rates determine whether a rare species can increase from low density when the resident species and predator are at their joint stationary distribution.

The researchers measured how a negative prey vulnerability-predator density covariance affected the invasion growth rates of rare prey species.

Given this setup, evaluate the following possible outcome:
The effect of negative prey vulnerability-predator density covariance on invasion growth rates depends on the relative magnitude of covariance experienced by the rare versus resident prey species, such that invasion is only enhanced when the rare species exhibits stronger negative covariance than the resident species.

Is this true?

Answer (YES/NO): NO